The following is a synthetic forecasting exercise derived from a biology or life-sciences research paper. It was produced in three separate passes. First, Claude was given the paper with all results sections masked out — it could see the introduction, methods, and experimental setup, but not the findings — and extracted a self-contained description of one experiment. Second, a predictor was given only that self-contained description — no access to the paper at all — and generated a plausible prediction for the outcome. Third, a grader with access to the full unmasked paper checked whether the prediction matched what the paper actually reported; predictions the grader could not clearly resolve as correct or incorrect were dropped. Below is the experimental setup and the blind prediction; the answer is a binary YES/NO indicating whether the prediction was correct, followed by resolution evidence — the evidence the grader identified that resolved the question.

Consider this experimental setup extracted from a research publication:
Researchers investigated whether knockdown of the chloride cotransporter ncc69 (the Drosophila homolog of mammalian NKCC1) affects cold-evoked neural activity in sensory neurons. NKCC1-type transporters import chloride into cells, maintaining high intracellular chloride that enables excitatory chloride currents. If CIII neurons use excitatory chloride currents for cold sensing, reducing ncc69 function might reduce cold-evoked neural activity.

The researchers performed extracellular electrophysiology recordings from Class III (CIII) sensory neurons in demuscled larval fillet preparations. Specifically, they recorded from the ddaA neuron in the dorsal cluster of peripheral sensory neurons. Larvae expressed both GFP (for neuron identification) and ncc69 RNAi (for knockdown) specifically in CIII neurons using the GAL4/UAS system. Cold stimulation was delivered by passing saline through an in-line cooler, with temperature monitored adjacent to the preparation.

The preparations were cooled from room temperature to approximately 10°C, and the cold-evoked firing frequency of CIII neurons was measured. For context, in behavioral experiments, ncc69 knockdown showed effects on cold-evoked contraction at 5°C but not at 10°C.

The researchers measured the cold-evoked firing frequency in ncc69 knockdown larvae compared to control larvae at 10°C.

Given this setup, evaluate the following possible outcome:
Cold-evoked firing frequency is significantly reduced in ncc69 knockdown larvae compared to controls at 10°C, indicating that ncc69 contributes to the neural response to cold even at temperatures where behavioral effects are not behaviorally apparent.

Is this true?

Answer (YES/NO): NO